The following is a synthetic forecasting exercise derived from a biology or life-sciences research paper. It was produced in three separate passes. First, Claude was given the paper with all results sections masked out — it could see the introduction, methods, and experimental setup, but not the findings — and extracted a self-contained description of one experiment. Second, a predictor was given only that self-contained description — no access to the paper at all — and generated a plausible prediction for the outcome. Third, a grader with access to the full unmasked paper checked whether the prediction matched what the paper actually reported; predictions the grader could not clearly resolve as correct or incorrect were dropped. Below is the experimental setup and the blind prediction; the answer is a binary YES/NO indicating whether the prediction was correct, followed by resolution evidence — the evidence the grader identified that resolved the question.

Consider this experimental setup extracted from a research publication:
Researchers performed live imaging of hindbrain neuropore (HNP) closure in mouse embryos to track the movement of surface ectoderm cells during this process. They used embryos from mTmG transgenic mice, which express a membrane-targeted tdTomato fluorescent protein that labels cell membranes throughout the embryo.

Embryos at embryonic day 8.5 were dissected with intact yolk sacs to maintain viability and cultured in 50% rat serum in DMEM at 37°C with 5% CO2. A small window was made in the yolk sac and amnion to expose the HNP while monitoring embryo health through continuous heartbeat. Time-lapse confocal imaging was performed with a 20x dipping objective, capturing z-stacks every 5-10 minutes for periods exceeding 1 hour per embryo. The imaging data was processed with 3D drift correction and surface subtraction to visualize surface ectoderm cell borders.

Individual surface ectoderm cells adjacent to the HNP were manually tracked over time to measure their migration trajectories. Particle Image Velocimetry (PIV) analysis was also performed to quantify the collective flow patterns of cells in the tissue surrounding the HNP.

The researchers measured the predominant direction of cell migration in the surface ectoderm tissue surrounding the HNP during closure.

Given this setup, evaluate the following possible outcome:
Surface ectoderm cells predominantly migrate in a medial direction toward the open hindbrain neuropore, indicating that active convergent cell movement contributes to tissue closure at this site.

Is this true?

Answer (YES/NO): YES